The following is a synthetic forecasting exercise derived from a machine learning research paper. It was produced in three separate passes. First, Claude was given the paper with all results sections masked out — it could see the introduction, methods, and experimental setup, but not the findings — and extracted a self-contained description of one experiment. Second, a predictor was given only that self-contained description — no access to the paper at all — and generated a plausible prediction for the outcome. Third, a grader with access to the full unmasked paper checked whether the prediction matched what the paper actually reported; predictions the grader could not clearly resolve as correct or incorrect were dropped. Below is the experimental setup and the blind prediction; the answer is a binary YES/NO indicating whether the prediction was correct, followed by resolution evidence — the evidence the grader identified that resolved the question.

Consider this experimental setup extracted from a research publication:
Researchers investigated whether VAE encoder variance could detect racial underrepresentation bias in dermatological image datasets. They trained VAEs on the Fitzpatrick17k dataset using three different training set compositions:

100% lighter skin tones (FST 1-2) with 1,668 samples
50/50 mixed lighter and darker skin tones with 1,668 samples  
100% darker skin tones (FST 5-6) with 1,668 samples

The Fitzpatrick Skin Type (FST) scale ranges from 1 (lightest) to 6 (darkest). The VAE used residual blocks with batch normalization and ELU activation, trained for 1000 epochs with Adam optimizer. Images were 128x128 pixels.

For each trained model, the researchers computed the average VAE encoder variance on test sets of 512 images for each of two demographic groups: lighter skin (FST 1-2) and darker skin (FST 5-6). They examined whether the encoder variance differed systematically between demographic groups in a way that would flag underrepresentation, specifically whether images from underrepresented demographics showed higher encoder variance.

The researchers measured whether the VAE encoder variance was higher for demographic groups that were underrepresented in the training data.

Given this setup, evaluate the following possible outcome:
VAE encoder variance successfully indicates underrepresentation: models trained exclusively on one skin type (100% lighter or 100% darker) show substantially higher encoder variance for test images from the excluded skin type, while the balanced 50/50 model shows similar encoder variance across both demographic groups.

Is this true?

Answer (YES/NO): NO